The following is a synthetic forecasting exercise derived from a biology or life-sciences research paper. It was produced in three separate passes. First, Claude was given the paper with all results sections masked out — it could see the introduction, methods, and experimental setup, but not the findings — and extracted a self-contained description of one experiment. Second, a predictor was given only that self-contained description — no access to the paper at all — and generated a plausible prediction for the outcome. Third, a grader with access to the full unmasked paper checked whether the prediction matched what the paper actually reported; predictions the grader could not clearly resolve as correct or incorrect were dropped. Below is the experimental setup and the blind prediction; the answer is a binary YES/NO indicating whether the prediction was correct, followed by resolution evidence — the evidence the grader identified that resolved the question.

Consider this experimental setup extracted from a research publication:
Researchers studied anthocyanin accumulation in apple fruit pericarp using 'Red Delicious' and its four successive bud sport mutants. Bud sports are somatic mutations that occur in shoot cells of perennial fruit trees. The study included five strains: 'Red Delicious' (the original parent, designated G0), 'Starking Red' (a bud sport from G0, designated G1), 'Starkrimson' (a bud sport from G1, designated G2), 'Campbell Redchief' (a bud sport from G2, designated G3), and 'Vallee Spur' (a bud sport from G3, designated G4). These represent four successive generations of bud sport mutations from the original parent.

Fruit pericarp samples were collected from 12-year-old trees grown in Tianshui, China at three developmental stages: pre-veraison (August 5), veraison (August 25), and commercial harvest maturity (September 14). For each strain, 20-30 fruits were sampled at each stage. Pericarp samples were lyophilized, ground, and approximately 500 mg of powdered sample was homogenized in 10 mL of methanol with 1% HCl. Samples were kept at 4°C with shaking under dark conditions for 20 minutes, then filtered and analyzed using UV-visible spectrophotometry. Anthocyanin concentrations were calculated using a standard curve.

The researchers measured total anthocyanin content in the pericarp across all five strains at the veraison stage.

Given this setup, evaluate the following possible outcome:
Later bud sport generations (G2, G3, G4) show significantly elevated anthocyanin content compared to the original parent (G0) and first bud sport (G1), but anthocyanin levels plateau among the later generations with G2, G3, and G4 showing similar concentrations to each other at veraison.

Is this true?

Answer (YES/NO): NO